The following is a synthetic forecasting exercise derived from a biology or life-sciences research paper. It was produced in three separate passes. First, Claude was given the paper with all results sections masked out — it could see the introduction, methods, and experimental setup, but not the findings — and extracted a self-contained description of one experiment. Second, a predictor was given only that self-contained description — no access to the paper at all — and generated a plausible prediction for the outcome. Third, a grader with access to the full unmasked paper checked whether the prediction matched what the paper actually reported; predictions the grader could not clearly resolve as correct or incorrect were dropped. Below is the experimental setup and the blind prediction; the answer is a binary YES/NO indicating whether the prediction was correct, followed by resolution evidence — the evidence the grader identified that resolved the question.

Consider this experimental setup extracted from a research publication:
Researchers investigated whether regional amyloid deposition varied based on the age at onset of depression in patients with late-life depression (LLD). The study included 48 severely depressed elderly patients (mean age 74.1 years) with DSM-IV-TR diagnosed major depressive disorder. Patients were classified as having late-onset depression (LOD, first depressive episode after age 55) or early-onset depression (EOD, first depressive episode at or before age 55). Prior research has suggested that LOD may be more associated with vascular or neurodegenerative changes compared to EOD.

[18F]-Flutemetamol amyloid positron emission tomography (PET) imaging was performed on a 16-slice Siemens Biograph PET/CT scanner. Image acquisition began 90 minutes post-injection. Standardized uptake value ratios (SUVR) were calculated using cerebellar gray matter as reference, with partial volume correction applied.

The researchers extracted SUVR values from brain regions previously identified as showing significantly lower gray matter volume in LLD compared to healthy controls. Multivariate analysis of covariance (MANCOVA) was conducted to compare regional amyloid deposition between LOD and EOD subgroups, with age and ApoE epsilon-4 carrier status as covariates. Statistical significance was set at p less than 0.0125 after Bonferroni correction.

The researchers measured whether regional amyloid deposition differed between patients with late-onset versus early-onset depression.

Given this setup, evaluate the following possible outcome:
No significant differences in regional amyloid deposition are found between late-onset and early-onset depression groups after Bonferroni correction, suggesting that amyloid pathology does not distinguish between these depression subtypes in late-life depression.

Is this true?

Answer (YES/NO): YES